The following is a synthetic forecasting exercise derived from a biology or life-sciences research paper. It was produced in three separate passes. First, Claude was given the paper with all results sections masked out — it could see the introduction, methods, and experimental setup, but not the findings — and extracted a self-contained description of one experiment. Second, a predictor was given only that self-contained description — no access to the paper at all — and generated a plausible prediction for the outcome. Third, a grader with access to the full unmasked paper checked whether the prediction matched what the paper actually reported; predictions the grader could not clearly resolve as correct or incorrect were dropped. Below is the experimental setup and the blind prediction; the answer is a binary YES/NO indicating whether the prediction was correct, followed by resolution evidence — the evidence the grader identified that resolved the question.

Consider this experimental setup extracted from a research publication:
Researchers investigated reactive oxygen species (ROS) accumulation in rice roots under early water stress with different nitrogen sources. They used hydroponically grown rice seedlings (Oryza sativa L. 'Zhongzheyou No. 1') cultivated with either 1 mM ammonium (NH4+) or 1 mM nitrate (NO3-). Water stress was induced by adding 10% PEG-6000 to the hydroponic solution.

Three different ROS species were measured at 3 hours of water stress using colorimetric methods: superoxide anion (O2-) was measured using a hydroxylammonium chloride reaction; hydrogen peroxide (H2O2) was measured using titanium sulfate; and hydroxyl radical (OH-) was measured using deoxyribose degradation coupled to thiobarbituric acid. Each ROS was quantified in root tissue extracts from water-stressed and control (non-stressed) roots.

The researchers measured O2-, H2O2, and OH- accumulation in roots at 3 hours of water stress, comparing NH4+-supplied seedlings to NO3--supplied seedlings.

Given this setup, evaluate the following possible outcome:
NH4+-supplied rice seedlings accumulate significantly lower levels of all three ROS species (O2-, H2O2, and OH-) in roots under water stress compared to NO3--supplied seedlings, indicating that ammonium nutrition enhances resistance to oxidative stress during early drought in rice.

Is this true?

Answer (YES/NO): YES